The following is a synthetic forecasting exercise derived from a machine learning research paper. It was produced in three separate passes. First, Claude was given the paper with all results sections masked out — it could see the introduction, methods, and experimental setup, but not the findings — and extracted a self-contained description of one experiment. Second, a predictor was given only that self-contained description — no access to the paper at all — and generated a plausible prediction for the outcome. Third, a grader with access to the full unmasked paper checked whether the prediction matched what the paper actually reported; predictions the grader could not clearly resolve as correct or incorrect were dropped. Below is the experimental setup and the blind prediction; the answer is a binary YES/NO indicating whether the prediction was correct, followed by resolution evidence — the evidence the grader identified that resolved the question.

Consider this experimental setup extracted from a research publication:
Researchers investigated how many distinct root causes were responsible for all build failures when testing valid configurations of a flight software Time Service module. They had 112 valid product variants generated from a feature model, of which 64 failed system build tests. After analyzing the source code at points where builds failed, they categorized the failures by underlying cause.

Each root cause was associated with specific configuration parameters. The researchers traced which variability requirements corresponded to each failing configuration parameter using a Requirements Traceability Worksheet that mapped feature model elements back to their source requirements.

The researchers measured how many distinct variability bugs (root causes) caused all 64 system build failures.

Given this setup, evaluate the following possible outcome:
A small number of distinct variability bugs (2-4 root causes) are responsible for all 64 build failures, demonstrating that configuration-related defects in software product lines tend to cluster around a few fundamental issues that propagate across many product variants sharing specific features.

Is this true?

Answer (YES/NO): YES